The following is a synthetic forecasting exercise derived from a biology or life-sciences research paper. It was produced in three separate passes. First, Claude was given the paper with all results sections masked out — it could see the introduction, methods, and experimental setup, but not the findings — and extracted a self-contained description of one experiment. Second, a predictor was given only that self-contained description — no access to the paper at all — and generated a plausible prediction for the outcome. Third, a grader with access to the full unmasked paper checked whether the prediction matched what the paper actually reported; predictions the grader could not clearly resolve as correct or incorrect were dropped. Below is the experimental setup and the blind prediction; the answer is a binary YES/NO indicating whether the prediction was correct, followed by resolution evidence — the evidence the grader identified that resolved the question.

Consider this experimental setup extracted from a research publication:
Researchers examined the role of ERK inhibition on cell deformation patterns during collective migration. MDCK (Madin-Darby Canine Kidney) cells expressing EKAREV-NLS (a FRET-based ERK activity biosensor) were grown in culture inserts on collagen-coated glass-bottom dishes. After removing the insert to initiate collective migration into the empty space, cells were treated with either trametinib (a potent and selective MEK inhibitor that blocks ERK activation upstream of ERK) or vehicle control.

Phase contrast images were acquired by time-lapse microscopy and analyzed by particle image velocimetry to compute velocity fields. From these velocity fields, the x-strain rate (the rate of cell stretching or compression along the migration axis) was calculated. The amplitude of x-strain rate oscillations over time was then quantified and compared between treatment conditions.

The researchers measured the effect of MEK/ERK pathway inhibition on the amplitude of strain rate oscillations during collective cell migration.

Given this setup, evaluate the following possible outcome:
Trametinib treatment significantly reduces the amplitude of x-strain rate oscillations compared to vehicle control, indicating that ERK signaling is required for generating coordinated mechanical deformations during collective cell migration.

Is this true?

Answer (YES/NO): YES